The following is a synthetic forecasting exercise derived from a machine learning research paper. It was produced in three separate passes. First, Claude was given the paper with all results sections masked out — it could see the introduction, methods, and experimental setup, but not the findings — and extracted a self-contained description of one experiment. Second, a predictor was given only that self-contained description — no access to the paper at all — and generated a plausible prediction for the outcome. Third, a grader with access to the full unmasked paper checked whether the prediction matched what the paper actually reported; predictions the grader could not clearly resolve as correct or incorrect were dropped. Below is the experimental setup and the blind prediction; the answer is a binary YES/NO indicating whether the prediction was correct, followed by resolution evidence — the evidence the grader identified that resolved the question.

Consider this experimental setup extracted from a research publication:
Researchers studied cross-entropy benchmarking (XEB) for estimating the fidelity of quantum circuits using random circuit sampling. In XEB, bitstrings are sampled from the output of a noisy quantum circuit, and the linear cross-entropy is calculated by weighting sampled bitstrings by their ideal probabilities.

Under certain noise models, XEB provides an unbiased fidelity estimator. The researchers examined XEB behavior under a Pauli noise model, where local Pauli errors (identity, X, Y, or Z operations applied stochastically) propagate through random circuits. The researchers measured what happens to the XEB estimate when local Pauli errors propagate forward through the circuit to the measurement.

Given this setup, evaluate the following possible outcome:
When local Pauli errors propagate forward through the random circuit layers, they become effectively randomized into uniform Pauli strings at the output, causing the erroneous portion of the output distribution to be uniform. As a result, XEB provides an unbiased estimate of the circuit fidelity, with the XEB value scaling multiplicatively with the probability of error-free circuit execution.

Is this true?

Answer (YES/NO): NO